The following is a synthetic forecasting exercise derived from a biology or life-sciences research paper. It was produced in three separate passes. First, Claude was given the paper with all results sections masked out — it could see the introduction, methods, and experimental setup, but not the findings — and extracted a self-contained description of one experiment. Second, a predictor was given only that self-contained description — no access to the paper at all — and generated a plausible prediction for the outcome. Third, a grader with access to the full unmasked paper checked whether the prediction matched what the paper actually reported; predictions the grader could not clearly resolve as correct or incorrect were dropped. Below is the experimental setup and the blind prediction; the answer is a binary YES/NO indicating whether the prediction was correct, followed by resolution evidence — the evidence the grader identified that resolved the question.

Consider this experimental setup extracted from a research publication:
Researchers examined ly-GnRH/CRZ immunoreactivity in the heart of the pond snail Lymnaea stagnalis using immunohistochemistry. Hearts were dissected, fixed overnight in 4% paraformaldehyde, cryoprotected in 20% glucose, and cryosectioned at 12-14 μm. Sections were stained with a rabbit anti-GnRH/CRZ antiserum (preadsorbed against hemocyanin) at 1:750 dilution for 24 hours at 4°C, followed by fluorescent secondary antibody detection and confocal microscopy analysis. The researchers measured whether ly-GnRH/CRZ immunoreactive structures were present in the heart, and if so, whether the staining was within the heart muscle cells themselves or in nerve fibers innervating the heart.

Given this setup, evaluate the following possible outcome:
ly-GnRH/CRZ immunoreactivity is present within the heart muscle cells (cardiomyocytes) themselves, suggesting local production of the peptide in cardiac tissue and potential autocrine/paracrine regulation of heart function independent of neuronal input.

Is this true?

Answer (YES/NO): NO